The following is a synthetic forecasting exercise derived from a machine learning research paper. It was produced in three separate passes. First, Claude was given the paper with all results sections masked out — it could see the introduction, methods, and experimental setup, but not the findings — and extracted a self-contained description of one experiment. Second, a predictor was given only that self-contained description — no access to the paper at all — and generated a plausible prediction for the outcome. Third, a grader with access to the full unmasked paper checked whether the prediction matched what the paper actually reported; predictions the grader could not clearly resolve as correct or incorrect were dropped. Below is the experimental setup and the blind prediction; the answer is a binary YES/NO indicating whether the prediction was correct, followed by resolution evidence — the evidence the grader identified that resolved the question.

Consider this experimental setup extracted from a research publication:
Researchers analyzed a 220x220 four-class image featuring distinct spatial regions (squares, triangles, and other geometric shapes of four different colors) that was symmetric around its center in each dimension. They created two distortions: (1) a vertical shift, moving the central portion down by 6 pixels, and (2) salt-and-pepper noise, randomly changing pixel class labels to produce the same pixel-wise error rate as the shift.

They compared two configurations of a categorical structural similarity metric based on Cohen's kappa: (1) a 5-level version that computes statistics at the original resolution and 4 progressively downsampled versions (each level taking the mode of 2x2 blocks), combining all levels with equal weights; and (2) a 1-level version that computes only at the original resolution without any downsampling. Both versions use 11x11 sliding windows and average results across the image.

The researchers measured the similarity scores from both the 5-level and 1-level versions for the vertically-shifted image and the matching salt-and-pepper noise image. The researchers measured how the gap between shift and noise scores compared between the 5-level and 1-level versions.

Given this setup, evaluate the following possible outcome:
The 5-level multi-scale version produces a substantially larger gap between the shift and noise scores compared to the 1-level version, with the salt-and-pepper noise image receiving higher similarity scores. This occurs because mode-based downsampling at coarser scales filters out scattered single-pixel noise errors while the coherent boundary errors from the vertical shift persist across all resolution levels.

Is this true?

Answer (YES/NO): NO